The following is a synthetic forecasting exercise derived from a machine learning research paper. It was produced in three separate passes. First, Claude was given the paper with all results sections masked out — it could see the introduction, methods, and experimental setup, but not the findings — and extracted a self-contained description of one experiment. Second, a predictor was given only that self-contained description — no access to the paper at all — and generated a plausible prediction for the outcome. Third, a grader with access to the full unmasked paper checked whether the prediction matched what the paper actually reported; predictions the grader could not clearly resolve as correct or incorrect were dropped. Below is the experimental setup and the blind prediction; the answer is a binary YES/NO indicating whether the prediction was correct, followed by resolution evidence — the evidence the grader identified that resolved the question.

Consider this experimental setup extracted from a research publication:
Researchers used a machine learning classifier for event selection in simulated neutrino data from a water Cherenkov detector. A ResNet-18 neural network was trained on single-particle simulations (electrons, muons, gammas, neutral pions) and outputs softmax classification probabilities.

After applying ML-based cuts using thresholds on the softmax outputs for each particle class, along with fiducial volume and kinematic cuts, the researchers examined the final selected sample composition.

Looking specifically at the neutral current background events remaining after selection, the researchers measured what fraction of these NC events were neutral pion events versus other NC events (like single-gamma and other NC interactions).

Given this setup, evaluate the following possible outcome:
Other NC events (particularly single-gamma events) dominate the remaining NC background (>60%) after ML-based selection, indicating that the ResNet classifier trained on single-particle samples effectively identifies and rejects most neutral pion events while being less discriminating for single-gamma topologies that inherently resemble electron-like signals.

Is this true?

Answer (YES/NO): NO